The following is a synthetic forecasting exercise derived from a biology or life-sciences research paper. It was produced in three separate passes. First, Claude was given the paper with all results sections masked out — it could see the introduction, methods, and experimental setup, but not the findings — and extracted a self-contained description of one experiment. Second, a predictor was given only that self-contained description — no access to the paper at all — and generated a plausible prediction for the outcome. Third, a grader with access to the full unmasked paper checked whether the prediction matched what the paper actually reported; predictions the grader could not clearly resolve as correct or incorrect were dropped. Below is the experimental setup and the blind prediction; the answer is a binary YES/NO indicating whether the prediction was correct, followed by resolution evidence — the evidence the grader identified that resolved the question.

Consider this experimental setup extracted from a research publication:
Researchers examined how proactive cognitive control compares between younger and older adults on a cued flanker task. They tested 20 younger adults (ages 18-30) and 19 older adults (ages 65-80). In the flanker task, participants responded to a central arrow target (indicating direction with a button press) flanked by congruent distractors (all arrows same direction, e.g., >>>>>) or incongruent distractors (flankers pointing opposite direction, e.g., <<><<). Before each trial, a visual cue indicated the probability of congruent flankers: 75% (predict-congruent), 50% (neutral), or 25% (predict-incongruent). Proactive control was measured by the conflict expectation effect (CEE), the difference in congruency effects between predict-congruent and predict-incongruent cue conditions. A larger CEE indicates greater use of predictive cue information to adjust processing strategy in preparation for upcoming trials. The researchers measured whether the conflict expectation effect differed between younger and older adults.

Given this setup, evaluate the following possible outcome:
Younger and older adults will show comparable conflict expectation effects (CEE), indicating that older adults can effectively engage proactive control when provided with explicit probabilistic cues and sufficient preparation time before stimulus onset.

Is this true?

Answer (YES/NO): YES